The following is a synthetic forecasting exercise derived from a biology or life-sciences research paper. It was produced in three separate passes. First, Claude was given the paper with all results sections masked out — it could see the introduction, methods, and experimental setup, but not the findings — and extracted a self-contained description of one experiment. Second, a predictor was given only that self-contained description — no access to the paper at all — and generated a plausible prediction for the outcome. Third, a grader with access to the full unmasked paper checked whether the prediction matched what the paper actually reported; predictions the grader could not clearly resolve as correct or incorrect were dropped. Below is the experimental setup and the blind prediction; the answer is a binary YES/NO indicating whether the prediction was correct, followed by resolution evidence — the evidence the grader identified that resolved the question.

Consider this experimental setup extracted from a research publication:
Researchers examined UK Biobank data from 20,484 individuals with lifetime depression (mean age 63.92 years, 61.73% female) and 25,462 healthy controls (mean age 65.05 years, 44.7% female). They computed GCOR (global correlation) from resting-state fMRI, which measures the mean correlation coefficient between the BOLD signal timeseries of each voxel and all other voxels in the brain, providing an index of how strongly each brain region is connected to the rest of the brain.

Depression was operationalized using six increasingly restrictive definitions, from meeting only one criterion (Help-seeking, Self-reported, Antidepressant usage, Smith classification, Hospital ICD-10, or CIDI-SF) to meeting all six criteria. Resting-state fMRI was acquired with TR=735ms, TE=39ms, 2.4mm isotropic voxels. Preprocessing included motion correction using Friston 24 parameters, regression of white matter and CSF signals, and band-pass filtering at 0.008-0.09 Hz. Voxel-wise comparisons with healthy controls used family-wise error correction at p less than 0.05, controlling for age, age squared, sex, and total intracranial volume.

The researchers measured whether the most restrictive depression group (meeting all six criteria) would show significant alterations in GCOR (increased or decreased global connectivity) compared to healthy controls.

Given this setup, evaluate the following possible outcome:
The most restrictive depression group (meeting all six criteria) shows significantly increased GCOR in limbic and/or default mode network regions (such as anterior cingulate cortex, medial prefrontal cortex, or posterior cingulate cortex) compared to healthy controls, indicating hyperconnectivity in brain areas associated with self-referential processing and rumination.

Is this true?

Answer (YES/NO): NO